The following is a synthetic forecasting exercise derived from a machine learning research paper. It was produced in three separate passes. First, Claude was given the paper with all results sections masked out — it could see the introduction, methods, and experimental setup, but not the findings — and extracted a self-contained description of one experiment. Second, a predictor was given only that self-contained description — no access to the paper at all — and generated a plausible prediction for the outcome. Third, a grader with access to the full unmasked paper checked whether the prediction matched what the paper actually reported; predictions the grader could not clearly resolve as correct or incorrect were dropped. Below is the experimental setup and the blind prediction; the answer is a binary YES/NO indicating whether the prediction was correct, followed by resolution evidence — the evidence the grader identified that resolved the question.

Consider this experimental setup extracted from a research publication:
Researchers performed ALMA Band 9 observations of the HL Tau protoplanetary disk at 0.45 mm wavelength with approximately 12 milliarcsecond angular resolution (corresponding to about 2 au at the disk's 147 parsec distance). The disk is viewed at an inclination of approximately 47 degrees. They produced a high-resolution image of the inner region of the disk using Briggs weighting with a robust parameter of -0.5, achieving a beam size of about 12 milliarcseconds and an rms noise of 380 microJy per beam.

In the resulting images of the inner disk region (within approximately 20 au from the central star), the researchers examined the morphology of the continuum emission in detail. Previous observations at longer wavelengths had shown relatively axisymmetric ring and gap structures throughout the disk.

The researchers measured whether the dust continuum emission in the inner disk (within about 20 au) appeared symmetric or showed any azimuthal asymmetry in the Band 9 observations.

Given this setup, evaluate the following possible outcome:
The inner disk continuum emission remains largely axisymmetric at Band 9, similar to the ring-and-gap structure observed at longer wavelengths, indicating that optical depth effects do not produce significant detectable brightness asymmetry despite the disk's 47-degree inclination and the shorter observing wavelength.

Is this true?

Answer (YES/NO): NO